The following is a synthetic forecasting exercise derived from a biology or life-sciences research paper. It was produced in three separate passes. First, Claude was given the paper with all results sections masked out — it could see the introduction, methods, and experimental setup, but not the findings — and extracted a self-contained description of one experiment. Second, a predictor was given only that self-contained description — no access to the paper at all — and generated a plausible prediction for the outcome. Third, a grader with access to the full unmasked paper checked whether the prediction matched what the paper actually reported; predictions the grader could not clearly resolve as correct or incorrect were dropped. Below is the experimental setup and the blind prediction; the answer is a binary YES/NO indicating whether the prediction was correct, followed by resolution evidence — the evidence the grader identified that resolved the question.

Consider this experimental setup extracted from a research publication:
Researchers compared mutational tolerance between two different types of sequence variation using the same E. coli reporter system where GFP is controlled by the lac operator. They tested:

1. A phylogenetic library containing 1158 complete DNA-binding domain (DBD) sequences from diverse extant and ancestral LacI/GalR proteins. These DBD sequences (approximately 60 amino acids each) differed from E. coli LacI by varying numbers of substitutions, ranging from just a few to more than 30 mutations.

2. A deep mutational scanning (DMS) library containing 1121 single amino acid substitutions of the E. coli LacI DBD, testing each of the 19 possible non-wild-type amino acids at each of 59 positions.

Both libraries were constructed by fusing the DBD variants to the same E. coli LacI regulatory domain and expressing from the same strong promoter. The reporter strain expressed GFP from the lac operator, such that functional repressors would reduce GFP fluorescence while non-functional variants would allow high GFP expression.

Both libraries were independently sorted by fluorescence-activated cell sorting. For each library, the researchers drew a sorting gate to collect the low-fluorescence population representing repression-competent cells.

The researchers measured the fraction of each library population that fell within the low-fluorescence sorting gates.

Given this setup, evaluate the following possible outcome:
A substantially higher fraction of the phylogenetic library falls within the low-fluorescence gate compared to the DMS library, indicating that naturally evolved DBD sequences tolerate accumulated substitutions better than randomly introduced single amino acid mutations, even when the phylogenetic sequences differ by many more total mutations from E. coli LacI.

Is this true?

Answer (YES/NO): NO